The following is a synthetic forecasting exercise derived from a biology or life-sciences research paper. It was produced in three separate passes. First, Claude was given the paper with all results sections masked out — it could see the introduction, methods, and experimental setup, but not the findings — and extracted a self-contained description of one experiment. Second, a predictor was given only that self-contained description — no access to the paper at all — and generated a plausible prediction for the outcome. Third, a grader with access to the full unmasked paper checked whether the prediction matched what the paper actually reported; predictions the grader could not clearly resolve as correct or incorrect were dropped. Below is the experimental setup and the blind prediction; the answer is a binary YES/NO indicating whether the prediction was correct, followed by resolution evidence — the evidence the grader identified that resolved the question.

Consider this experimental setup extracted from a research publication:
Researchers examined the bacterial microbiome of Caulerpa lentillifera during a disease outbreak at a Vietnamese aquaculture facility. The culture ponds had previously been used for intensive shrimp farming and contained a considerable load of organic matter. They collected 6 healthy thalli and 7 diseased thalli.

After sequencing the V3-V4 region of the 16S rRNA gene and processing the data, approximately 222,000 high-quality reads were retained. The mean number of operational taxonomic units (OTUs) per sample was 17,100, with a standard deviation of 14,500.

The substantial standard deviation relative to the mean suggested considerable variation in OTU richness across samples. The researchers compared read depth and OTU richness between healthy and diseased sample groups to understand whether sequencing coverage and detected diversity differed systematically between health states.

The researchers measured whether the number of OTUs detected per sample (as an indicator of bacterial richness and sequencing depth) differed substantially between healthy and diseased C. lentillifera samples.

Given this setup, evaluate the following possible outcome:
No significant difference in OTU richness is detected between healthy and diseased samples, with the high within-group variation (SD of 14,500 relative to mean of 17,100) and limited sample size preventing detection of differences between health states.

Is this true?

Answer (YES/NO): NO